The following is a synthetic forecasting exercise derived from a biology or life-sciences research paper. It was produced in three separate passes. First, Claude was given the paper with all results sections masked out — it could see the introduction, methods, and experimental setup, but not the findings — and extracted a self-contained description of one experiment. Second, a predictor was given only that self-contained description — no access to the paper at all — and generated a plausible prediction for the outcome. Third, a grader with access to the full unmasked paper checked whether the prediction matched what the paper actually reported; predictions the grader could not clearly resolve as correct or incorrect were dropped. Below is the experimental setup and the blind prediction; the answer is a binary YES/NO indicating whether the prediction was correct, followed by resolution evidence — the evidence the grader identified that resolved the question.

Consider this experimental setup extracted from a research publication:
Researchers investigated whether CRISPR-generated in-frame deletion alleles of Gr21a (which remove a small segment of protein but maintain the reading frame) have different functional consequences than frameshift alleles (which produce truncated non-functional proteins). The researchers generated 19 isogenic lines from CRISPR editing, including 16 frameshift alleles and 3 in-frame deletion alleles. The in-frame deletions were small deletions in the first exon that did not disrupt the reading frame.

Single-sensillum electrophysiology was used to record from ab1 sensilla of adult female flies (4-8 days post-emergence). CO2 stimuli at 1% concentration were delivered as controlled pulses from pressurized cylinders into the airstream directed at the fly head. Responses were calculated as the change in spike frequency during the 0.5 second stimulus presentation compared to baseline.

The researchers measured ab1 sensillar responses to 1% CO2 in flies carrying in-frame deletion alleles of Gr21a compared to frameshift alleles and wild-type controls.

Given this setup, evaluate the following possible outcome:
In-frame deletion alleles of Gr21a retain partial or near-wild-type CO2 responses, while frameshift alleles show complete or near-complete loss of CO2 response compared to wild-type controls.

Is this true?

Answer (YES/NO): YES